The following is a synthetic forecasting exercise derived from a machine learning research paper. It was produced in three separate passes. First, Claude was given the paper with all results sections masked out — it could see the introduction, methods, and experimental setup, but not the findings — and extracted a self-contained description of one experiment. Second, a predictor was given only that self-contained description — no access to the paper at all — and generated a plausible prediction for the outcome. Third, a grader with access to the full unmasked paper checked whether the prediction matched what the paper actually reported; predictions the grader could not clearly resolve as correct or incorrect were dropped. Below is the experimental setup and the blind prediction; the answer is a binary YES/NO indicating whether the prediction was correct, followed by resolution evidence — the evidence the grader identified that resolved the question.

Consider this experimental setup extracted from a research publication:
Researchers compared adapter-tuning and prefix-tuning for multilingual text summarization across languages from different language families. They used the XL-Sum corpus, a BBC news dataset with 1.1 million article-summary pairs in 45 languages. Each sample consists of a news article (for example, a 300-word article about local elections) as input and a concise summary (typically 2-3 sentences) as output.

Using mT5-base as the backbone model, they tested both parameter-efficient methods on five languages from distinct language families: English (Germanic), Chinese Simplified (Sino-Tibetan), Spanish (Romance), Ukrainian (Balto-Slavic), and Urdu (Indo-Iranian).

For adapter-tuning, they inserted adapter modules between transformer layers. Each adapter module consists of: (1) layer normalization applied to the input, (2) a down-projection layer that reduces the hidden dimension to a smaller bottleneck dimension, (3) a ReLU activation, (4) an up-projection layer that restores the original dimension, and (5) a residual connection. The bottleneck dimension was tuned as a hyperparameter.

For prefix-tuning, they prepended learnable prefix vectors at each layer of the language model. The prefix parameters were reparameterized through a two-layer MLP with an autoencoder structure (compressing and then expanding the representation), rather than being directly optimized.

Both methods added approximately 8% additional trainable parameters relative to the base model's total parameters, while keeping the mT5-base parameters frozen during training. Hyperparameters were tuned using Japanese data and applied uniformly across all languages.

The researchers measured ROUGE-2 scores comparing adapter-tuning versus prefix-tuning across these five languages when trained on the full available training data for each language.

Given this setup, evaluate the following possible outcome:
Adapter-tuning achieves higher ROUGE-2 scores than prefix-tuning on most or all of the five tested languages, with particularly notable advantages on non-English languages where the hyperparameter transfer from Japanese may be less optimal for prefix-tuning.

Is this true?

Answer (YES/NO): NO